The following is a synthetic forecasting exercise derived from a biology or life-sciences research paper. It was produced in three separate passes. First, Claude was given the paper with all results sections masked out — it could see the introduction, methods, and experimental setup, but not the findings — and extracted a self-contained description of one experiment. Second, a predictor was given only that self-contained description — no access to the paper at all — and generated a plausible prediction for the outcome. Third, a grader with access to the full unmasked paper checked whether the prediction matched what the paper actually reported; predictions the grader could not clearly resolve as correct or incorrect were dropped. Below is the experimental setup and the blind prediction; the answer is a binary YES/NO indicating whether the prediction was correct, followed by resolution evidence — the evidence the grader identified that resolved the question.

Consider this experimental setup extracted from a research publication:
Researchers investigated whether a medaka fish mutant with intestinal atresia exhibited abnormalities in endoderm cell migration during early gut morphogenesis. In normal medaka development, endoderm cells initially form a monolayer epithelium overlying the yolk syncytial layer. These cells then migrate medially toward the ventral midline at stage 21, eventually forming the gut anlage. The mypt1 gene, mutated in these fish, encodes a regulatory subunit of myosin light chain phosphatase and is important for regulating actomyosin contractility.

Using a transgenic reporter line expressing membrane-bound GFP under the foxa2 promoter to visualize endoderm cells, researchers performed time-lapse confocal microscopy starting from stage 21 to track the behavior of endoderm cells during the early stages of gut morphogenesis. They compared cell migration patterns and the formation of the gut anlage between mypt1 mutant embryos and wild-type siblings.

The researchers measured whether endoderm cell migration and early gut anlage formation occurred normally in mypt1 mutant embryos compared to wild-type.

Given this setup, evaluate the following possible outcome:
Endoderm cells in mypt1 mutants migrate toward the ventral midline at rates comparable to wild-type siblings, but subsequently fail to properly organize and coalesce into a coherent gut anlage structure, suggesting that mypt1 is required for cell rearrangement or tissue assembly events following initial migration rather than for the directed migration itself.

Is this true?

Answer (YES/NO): NO